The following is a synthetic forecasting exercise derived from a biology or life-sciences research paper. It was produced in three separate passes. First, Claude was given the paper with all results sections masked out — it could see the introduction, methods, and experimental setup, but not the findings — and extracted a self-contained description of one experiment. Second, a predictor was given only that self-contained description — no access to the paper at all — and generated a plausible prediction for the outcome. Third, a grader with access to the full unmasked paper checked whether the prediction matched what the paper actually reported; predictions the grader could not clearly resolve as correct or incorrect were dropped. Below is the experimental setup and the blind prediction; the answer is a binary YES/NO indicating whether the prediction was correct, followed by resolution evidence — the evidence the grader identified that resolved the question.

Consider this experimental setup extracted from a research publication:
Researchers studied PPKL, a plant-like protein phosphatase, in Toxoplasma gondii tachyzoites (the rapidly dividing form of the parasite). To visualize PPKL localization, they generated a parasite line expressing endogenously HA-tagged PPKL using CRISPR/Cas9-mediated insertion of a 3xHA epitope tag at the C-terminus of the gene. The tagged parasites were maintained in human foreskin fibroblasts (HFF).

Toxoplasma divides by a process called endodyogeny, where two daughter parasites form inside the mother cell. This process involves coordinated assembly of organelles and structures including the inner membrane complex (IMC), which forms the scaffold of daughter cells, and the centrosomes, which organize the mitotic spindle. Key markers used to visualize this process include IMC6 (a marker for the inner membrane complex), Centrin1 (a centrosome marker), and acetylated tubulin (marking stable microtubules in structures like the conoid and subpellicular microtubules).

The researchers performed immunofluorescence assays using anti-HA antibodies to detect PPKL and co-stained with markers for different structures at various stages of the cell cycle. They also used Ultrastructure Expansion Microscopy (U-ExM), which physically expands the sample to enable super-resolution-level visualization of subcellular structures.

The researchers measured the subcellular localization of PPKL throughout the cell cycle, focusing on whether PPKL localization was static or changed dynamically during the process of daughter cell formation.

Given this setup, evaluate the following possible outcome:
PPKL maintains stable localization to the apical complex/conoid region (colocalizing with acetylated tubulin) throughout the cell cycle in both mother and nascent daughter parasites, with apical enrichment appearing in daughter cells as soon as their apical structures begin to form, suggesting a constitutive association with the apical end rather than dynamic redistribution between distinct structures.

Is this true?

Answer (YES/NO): NO